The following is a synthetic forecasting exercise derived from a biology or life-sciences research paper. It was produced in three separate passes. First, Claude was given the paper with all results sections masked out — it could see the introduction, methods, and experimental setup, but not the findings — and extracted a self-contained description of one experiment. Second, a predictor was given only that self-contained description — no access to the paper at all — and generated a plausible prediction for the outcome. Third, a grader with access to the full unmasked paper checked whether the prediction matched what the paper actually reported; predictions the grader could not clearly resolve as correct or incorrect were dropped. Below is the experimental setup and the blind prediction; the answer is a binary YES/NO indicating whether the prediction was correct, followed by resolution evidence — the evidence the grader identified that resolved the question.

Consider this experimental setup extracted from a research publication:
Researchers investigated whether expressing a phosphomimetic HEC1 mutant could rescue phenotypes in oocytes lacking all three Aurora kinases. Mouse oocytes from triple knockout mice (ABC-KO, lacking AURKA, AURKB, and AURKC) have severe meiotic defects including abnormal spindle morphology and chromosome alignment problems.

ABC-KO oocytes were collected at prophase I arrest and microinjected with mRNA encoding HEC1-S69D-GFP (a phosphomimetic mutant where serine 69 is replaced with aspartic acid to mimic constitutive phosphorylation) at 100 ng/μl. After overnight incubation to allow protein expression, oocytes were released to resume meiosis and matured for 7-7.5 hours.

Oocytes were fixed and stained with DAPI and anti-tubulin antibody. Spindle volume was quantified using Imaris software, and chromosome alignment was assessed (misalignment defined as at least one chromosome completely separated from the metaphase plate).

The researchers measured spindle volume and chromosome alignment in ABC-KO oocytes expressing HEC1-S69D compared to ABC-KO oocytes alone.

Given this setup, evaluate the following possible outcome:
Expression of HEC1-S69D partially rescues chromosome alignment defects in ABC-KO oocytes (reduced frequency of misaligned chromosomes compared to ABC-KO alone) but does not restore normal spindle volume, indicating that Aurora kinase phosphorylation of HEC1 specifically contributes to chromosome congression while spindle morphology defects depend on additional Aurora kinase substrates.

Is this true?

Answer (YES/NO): NO